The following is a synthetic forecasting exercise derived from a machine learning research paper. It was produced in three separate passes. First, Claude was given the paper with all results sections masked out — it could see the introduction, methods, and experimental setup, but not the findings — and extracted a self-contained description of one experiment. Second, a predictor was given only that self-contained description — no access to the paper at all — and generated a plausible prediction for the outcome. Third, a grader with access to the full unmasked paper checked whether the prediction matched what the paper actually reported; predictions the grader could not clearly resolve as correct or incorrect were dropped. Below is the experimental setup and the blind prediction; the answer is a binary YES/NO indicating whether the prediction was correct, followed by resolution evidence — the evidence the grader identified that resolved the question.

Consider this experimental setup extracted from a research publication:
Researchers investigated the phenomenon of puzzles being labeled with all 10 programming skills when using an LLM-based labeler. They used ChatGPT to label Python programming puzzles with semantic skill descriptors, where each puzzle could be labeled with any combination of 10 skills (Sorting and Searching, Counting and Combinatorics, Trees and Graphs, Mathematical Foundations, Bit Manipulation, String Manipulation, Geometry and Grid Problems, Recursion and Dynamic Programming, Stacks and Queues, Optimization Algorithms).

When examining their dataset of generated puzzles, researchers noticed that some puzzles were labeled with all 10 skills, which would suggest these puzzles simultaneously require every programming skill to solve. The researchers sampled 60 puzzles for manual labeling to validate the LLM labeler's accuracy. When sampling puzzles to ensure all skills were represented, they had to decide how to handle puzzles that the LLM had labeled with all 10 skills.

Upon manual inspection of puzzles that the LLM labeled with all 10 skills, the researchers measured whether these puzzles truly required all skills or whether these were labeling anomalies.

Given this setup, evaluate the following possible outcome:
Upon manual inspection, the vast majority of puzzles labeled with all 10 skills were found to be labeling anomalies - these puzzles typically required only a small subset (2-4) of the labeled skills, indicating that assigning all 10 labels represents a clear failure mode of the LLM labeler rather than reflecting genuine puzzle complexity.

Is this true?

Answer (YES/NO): NO